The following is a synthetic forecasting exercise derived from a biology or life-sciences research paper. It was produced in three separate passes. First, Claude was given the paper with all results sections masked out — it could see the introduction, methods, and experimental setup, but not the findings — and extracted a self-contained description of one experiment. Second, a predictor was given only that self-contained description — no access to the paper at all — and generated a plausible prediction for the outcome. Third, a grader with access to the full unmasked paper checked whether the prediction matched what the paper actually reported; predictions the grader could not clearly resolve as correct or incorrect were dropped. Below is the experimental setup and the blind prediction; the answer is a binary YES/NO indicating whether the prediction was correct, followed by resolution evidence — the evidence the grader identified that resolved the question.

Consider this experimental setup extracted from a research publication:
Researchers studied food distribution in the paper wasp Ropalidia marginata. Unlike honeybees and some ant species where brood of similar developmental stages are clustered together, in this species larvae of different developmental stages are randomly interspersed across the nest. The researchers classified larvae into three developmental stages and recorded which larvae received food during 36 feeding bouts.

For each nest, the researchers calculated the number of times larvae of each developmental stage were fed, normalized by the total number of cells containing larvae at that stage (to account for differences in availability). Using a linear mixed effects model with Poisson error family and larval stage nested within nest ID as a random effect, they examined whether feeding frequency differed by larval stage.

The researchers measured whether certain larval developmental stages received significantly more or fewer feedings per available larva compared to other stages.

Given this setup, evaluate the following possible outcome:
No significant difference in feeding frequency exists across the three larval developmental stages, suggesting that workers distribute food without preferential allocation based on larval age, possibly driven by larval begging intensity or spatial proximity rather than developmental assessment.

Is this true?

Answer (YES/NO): NO